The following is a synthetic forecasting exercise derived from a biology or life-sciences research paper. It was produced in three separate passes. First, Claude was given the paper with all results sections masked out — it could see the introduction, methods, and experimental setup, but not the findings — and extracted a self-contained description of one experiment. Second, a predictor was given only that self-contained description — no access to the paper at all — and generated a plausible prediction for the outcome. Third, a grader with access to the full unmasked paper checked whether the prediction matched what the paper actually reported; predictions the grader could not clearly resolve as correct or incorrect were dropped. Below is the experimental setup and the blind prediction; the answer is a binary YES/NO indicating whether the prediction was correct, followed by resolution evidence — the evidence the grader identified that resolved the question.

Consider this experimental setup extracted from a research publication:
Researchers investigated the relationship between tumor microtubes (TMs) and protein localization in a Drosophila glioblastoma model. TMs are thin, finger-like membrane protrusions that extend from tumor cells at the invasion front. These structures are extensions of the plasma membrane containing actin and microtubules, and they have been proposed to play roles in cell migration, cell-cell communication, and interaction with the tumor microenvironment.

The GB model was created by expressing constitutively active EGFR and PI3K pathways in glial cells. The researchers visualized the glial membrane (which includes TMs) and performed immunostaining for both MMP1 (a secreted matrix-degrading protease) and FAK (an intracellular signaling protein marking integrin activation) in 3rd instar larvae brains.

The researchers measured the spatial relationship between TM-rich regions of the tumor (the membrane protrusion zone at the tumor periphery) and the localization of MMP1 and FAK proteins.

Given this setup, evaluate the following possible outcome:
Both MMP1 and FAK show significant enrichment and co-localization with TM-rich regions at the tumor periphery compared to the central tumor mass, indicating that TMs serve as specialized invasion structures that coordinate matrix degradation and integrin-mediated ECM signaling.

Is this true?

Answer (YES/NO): YES